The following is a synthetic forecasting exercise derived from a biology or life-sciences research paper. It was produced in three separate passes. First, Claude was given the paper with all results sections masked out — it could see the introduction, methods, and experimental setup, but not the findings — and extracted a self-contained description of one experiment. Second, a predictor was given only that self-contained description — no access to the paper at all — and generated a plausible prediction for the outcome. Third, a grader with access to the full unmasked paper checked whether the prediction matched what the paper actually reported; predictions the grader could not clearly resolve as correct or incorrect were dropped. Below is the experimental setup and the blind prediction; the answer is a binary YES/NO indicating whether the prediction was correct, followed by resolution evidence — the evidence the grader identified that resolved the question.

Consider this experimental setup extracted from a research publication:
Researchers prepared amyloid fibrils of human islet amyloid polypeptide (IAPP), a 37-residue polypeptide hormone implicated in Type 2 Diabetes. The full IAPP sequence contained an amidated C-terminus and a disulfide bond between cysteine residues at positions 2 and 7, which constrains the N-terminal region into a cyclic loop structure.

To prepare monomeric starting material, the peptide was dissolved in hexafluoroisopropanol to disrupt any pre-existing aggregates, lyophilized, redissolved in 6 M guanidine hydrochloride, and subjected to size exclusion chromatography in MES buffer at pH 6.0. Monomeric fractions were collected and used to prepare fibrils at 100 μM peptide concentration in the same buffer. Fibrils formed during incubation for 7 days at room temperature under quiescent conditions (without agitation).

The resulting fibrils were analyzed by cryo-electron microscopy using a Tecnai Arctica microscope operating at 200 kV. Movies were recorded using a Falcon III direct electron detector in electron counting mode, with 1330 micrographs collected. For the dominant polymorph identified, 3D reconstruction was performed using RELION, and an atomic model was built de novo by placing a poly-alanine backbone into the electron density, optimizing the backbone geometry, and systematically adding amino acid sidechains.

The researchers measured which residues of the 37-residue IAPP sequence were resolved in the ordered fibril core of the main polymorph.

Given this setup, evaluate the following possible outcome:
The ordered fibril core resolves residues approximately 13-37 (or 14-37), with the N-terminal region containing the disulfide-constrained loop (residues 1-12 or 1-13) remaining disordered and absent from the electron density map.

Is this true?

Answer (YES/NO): YES